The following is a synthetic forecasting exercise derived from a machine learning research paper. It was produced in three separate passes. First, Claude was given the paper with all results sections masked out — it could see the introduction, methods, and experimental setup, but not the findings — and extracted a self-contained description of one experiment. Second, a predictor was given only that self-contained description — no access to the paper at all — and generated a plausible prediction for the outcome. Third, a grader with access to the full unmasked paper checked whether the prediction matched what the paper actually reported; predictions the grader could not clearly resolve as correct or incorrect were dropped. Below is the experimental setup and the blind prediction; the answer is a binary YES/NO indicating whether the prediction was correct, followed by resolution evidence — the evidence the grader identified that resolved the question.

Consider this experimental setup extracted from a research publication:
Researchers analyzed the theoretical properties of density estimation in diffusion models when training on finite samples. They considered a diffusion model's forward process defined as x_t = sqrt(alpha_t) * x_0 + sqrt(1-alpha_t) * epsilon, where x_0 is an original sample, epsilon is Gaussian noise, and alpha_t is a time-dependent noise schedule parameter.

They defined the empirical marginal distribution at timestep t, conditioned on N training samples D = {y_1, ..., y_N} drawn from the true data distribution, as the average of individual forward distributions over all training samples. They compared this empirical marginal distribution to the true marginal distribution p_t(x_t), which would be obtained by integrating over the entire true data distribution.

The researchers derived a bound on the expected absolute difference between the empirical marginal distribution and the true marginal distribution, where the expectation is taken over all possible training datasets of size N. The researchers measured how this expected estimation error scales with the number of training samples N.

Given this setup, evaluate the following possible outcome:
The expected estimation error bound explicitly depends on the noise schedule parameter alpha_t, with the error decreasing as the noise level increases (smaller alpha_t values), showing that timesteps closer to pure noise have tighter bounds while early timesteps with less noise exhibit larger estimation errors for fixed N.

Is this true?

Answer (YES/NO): NO